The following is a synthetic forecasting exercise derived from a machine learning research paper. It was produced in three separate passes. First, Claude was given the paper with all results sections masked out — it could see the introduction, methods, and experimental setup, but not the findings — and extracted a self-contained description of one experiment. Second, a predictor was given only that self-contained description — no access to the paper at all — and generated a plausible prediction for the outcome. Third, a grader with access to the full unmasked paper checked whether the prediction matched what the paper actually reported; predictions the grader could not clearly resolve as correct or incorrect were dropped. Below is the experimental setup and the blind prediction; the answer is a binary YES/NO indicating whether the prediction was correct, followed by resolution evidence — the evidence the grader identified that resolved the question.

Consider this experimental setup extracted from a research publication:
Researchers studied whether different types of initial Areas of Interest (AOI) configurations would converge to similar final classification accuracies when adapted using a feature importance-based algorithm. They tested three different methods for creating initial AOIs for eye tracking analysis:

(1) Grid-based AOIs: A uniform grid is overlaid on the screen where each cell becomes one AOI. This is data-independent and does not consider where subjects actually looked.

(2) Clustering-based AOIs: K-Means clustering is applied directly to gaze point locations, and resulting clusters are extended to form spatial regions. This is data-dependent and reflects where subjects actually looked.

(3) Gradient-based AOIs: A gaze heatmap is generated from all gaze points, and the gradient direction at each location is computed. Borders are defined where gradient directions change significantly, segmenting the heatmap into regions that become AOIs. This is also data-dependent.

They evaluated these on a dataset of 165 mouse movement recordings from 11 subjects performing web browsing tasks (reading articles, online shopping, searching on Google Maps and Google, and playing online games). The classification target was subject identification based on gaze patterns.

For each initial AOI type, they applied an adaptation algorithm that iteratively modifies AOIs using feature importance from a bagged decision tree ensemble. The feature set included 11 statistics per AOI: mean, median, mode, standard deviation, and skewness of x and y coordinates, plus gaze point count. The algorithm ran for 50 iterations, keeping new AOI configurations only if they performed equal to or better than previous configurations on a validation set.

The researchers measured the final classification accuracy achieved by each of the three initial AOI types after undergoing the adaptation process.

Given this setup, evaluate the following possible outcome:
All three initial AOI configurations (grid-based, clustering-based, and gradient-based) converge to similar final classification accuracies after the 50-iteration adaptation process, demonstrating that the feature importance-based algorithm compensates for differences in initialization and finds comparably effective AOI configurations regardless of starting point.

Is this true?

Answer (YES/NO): NO